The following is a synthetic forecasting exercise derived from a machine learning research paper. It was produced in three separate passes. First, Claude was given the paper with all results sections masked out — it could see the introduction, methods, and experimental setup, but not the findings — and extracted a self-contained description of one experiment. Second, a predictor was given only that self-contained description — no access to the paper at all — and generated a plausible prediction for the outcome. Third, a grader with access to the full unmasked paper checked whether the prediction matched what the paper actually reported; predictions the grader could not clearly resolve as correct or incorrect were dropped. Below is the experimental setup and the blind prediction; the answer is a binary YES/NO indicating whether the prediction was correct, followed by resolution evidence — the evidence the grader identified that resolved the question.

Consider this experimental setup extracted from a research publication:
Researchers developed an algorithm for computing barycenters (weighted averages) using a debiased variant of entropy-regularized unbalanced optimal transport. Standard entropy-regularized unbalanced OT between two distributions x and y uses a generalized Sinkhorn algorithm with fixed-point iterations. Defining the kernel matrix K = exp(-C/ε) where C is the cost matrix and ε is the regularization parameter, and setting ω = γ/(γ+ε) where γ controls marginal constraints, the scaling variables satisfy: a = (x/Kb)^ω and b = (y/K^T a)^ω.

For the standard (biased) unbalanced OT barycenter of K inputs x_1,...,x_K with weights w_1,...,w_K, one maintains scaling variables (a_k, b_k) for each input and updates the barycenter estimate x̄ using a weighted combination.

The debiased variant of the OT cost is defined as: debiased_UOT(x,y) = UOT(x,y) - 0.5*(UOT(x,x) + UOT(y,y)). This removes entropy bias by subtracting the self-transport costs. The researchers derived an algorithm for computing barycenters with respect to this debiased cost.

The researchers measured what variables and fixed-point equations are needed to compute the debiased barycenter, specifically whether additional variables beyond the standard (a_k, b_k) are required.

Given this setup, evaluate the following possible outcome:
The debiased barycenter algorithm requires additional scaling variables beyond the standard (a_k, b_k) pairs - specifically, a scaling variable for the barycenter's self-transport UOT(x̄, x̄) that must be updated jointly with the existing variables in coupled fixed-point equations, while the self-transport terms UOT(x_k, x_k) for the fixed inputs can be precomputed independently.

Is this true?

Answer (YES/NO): YES